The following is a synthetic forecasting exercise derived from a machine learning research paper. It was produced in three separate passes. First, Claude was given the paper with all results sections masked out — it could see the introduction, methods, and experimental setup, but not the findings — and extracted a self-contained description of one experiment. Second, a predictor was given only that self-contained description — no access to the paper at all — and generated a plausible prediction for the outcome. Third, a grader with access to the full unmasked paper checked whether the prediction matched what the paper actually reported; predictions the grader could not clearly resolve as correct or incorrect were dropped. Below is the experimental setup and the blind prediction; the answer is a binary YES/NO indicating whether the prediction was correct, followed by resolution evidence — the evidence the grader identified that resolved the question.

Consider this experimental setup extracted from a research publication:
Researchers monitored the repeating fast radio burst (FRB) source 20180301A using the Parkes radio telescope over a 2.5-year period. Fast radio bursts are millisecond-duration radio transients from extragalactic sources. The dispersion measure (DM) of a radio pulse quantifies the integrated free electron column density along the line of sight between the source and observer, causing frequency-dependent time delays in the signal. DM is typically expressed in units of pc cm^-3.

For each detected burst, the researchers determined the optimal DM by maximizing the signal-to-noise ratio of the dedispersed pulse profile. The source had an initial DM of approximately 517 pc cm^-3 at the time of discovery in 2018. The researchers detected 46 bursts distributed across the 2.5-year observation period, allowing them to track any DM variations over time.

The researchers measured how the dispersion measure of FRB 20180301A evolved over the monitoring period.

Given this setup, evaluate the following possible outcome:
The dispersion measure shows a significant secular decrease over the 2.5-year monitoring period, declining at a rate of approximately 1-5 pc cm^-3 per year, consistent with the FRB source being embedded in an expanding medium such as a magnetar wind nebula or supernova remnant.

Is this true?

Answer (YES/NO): YES